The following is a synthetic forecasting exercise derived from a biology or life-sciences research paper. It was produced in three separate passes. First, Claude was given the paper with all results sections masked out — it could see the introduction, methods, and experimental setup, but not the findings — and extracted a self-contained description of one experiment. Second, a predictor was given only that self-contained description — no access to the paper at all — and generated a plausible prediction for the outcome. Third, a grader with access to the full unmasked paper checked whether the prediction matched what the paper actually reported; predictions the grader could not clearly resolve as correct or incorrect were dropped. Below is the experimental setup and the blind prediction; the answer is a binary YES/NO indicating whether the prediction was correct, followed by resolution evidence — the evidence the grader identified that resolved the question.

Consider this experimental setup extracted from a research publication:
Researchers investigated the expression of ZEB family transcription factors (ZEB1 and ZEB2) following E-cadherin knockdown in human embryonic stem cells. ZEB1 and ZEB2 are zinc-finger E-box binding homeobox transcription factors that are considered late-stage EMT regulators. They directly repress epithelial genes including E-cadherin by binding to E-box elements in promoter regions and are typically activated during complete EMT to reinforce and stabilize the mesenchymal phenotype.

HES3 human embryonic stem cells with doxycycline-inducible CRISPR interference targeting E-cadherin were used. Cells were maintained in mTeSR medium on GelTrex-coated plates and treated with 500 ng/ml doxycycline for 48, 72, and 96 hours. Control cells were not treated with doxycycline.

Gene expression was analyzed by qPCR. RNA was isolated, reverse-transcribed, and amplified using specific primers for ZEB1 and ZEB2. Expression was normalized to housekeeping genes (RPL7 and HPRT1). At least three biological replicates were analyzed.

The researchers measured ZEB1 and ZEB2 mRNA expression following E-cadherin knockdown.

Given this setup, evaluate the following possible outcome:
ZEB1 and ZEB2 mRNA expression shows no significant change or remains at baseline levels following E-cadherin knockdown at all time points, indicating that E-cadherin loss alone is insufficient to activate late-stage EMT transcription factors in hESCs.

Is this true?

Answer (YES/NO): YES